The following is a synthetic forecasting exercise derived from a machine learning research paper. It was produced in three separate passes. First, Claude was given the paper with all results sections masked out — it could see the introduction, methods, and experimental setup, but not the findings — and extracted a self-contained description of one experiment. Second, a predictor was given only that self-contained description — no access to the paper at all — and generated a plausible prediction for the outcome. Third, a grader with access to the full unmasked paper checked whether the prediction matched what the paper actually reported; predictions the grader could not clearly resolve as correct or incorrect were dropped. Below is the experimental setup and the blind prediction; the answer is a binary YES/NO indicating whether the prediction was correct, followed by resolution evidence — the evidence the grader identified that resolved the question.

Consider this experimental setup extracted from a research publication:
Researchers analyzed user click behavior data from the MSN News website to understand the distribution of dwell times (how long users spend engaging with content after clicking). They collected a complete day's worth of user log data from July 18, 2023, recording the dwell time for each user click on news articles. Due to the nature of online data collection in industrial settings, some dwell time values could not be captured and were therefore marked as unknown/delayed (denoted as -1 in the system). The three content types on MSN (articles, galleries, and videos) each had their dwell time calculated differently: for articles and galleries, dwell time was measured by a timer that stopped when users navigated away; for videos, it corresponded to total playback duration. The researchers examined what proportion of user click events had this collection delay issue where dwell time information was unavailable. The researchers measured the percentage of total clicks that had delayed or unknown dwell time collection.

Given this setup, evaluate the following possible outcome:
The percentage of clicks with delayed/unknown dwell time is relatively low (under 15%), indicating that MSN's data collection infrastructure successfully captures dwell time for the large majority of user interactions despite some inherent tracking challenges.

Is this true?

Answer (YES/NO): YES